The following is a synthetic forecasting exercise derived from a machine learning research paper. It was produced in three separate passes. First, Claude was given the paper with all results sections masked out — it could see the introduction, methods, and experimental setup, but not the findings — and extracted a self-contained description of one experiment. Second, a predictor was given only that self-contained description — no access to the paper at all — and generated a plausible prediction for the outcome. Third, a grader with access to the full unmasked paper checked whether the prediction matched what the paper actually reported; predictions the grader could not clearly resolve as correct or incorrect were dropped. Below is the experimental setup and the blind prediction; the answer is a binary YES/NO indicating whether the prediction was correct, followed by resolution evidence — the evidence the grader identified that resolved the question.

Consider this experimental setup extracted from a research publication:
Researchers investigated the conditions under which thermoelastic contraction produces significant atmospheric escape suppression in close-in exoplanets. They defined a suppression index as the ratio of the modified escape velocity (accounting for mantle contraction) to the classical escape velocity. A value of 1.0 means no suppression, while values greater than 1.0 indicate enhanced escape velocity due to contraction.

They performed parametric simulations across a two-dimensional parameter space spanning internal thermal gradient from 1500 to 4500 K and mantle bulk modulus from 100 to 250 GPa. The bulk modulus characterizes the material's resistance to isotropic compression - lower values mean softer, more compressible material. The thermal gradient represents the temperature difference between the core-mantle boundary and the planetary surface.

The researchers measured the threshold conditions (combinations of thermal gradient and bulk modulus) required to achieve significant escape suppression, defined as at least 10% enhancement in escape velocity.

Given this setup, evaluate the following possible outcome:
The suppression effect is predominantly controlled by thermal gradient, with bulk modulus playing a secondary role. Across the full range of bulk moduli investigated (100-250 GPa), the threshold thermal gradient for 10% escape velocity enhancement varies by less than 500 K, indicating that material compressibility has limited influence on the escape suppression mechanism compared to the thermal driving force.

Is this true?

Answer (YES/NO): NO